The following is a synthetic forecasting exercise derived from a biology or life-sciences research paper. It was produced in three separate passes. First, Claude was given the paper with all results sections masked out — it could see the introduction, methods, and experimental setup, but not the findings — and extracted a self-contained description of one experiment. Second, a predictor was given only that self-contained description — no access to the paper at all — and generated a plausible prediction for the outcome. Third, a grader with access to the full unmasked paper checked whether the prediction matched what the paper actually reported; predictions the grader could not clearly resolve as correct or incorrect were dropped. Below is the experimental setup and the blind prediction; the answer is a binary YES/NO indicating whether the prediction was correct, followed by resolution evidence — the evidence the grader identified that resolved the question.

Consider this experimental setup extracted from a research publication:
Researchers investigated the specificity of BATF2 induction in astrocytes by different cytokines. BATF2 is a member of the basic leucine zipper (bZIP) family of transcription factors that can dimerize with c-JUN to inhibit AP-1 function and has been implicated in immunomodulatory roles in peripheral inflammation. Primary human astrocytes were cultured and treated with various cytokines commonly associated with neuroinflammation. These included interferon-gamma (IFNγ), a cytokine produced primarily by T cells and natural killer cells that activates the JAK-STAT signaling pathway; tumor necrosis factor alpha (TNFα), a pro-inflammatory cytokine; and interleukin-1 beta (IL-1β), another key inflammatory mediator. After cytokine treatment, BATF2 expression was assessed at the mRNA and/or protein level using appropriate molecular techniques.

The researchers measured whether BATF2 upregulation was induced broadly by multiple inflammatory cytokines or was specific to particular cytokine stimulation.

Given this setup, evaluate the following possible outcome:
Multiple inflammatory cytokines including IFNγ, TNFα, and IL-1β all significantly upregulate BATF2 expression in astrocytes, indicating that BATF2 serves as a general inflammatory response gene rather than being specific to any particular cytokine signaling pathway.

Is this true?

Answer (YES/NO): NO